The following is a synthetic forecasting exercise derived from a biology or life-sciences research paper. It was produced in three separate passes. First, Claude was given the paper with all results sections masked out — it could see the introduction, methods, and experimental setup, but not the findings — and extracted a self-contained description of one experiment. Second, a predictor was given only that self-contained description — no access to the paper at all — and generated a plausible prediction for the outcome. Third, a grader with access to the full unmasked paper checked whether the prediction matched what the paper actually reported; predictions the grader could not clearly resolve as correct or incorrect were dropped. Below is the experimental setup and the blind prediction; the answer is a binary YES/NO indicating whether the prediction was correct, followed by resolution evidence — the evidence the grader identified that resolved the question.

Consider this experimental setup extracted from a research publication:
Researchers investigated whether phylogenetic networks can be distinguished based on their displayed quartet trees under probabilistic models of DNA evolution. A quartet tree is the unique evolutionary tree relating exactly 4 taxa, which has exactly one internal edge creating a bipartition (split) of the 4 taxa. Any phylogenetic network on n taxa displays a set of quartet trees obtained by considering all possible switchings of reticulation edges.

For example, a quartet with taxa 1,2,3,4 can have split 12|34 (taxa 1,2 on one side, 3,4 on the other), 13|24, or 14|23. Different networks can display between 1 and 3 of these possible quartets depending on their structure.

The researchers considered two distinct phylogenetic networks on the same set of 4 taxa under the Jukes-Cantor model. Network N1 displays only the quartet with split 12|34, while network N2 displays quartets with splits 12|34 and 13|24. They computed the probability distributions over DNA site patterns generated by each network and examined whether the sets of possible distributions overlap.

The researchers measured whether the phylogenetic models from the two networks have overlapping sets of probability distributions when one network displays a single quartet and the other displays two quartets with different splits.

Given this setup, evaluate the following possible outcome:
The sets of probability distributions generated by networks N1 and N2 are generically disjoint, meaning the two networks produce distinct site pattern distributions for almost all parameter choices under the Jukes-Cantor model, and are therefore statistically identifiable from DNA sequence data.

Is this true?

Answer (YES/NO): YES